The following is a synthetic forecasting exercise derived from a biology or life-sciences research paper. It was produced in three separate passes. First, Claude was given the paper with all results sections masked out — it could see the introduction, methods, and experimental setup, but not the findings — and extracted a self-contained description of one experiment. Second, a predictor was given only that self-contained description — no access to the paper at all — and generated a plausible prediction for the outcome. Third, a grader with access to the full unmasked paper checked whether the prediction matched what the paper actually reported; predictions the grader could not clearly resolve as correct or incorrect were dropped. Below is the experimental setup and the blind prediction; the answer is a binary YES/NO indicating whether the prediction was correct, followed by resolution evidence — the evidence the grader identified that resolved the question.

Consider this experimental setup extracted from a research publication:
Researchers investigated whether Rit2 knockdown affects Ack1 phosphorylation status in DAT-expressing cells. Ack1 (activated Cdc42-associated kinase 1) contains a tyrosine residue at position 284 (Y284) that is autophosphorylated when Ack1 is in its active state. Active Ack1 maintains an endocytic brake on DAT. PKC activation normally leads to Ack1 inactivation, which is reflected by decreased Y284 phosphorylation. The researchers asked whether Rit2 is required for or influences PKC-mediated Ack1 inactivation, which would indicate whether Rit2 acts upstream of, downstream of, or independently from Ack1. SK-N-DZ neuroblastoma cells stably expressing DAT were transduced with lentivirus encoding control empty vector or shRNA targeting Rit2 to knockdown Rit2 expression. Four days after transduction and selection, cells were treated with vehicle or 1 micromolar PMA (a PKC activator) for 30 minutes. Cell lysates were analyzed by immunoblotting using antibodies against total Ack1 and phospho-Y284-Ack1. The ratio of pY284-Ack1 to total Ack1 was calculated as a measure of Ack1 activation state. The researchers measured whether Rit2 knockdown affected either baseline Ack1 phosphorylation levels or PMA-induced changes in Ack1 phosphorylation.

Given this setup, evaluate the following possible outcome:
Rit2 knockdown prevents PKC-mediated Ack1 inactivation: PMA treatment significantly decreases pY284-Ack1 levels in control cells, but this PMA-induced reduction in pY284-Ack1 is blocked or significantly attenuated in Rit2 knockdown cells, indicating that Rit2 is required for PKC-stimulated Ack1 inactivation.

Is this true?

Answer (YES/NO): NO